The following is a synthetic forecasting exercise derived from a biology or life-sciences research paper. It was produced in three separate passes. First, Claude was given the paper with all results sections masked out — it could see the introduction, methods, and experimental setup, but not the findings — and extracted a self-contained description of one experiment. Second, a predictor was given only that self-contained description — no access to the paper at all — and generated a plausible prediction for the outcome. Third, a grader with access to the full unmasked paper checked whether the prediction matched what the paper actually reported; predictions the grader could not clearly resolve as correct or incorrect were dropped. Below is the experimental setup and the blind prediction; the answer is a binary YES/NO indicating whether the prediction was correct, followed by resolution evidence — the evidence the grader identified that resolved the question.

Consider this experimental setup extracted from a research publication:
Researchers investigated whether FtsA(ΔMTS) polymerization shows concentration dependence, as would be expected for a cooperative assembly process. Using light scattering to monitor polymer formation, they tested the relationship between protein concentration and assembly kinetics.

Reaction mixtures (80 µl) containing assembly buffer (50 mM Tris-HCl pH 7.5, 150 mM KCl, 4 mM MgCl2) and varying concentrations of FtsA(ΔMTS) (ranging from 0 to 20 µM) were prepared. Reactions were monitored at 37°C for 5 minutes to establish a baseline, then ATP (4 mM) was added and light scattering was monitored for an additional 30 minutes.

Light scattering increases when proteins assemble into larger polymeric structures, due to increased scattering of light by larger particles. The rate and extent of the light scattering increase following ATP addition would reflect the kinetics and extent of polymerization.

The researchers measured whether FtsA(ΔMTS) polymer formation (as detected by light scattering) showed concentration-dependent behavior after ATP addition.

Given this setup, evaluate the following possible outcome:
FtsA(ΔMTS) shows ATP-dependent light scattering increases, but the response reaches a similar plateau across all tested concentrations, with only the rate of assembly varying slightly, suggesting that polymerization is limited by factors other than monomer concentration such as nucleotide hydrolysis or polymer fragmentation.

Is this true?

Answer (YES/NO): NO